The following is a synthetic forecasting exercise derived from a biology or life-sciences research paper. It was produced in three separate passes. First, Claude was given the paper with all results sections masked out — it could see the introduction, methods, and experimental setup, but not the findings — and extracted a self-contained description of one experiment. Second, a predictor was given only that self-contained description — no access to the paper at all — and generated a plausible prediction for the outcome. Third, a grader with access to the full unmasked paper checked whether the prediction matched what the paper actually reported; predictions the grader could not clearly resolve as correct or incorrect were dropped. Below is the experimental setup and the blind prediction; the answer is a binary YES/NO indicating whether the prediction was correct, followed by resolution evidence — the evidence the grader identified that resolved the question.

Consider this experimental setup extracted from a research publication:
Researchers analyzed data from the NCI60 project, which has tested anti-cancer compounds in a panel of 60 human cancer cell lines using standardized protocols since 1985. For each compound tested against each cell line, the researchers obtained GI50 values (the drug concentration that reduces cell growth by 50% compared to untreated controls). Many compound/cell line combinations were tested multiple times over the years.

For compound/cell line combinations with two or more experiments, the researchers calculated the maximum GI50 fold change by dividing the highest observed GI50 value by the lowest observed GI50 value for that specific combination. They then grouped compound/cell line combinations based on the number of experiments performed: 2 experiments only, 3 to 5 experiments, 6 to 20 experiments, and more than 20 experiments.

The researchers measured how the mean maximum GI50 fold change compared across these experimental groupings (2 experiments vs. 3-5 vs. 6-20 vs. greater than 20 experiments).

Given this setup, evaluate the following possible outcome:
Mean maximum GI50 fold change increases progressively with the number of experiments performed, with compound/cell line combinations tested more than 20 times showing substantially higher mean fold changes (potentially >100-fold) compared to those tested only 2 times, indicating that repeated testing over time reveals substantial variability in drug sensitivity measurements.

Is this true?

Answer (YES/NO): YES